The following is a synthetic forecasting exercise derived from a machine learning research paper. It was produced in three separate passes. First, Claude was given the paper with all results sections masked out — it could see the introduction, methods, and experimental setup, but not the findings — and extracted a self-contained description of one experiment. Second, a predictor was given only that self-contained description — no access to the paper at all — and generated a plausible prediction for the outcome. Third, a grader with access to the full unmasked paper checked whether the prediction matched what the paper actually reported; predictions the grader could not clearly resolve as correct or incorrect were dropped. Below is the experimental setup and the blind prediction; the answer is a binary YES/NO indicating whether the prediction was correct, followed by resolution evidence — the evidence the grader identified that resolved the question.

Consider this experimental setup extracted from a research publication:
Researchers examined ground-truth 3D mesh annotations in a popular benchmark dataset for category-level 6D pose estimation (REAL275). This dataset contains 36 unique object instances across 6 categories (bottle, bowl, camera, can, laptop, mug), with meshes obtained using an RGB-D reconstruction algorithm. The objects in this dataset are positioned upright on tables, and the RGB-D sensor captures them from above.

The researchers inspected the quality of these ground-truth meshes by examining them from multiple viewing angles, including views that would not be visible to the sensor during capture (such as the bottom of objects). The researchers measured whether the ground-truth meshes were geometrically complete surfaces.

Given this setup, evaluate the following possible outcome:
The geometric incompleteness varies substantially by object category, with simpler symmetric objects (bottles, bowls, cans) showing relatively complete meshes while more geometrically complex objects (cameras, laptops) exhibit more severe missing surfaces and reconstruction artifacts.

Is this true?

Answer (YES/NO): NO